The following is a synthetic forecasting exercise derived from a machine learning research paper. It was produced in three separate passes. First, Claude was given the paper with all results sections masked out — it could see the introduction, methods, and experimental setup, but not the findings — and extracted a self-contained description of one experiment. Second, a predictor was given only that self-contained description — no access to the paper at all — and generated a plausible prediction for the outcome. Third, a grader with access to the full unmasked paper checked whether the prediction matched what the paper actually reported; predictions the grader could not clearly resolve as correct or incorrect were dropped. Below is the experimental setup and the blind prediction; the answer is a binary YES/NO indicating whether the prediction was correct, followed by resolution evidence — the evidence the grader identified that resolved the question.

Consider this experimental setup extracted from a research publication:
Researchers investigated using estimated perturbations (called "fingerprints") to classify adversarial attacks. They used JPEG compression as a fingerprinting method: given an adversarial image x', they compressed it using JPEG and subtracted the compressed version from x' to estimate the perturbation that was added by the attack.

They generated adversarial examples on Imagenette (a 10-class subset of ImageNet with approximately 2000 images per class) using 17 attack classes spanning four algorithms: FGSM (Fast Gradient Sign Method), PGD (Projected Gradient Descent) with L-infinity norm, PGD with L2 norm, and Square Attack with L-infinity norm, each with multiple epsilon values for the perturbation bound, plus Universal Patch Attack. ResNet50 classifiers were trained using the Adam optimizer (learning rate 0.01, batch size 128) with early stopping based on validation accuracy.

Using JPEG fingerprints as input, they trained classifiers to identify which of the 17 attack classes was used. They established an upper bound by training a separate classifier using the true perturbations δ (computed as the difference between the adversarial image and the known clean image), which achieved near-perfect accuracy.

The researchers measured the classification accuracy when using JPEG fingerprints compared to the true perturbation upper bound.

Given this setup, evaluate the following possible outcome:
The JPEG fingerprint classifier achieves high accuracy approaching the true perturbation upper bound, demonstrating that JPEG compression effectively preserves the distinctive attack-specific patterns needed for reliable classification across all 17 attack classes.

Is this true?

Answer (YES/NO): NO